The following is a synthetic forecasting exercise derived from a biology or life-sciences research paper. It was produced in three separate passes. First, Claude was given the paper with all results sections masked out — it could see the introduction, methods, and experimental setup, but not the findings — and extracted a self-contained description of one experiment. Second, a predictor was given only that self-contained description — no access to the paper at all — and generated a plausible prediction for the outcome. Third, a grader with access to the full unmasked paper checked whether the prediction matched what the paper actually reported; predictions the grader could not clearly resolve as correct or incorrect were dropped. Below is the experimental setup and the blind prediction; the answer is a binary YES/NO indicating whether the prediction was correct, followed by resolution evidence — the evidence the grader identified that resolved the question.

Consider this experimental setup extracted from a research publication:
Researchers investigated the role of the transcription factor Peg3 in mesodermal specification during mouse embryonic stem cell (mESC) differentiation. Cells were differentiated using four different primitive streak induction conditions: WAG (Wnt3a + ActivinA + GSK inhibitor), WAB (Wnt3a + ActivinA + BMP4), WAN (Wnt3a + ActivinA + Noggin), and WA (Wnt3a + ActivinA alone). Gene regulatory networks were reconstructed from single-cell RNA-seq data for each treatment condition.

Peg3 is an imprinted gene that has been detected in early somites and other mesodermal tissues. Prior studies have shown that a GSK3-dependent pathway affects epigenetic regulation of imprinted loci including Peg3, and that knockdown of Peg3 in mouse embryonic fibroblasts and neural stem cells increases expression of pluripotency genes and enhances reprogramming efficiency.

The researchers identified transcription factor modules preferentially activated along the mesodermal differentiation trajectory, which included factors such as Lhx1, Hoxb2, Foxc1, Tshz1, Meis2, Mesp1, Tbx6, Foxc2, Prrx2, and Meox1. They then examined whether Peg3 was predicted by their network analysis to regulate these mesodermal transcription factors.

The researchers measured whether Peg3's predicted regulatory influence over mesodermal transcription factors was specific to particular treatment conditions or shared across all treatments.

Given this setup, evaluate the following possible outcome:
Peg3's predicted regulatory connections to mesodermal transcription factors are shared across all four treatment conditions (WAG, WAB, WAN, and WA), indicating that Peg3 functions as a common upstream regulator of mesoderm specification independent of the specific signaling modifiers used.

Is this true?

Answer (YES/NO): NO